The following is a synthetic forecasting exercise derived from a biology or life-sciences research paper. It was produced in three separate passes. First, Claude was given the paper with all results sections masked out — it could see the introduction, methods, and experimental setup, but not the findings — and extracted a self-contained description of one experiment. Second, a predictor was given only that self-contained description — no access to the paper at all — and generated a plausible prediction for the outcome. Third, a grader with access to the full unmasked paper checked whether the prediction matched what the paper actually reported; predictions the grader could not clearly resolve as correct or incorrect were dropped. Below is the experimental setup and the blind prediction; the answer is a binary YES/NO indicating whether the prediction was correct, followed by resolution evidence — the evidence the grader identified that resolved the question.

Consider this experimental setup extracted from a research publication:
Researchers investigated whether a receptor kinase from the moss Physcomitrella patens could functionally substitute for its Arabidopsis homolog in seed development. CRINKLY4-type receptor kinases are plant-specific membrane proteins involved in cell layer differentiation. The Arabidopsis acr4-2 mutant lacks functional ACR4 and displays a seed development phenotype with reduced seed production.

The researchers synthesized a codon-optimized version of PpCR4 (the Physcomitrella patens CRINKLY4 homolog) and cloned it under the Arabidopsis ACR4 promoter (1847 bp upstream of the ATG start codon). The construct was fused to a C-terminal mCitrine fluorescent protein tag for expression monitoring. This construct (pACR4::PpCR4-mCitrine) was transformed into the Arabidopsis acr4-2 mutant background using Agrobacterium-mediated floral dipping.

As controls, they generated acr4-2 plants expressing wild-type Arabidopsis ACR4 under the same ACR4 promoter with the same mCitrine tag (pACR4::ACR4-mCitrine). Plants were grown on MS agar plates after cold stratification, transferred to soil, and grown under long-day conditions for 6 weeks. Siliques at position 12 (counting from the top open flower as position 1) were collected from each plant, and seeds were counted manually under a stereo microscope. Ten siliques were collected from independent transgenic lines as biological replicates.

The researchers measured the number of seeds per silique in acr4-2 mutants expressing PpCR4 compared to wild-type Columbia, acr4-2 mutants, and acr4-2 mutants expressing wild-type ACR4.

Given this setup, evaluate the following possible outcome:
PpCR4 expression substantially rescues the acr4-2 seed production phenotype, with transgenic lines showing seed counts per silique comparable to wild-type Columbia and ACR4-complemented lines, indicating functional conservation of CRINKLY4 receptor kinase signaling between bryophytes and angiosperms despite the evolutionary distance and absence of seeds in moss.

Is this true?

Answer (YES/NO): NO